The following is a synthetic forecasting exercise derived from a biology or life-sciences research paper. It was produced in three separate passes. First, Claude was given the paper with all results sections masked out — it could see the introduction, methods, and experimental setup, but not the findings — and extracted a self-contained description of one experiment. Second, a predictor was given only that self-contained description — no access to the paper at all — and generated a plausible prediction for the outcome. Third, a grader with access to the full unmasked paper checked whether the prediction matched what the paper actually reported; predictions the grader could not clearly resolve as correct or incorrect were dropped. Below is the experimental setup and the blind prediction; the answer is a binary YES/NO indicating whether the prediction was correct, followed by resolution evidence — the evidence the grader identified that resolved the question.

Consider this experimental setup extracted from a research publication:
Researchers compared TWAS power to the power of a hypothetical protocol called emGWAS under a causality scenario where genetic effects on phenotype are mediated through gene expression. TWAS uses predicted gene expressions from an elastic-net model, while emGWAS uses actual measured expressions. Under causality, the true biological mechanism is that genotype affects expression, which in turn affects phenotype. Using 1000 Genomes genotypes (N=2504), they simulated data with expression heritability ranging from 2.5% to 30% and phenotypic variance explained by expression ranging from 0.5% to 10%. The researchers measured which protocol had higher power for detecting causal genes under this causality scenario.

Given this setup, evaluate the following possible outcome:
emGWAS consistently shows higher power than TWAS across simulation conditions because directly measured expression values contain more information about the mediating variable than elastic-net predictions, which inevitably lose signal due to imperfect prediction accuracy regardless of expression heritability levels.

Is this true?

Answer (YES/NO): YES